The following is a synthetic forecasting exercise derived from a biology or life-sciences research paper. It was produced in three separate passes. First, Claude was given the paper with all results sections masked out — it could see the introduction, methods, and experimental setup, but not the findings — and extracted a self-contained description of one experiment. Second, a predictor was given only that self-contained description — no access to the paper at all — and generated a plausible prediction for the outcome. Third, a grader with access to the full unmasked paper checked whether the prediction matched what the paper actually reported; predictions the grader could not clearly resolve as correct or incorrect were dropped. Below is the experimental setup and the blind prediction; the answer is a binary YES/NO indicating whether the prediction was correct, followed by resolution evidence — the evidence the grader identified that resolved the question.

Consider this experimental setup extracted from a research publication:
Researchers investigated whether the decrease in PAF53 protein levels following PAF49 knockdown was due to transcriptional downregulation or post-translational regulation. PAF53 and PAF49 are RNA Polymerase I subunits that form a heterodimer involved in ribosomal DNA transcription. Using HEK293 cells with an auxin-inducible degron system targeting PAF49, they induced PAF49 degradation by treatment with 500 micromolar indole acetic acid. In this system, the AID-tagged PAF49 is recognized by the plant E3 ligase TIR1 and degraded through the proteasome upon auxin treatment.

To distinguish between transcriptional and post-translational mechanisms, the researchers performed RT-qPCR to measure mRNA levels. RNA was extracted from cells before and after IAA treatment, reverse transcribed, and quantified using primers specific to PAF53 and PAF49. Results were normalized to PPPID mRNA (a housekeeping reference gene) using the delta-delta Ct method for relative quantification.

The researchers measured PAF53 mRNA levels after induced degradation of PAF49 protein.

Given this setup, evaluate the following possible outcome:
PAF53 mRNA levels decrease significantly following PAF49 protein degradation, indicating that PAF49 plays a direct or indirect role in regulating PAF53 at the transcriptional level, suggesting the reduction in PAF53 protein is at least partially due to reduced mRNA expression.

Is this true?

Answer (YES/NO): NO